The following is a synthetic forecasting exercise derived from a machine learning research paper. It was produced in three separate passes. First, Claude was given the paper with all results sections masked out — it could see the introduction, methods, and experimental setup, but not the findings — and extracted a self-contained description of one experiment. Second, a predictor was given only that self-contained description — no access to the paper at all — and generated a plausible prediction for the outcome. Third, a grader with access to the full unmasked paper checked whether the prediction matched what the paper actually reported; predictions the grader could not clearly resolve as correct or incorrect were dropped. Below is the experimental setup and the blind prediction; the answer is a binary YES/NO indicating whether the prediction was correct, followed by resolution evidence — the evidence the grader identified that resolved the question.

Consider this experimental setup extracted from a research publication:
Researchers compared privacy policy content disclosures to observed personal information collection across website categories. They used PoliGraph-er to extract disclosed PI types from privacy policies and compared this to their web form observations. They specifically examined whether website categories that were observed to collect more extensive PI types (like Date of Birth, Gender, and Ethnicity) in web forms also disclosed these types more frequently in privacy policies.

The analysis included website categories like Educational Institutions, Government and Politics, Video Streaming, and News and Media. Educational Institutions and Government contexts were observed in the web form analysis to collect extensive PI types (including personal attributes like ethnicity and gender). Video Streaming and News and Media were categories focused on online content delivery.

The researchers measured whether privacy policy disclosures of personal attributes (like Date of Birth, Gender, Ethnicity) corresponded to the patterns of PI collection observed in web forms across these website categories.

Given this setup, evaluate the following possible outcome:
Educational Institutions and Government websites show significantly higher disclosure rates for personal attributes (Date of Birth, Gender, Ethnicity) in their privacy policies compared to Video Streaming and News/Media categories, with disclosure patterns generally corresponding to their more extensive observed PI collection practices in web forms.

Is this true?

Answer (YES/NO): NO